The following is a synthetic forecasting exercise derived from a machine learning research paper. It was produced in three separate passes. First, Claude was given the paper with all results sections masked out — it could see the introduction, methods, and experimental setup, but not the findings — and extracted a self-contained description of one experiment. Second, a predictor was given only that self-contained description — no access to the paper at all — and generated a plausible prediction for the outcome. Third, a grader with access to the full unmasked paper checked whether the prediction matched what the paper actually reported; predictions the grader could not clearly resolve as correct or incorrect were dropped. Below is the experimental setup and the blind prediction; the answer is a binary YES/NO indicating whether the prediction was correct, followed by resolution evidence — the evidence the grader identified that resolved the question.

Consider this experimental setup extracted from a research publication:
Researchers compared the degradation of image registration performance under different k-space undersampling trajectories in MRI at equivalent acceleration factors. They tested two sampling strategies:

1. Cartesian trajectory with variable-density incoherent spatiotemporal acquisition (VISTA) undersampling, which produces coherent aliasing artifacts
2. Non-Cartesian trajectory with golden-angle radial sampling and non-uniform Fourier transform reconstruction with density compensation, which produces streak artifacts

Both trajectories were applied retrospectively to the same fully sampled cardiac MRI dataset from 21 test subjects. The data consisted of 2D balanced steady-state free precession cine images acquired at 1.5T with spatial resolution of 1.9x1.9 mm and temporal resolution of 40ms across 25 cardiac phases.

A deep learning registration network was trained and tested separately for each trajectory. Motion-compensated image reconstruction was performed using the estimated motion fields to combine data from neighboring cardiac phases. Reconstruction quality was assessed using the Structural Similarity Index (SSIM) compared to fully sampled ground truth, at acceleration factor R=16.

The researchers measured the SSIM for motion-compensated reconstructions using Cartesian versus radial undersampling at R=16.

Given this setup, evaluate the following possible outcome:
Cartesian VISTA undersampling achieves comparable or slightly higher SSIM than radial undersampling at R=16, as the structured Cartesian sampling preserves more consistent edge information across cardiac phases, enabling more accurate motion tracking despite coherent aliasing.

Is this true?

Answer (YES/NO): NO